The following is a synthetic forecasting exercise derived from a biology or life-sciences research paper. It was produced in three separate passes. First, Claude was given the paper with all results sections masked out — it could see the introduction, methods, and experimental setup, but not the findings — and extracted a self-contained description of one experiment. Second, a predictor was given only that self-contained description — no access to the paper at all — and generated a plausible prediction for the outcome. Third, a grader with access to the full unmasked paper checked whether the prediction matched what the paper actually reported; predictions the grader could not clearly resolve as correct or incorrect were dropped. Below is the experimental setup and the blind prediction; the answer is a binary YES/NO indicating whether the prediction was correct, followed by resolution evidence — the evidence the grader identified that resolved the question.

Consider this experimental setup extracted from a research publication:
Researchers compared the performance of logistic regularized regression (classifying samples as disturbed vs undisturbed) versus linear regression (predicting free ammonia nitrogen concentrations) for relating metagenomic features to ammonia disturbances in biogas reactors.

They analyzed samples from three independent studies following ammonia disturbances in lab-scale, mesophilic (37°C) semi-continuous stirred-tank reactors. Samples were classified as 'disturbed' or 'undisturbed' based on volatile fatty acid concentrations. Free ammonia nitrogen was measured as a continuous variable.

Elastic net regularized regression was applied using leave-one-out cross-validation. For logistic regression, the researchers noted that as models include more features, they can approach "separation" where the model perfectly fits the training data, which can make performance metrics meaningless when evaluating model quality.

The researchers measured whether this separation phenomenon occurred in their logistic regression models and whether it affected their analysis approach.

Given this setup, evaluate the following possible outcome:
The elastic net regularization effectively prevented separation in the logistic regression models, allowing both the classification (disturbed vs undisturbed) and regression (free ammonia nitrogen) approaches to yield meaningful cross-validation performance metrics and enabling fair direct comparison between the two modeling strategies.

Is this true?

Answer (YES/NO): NO